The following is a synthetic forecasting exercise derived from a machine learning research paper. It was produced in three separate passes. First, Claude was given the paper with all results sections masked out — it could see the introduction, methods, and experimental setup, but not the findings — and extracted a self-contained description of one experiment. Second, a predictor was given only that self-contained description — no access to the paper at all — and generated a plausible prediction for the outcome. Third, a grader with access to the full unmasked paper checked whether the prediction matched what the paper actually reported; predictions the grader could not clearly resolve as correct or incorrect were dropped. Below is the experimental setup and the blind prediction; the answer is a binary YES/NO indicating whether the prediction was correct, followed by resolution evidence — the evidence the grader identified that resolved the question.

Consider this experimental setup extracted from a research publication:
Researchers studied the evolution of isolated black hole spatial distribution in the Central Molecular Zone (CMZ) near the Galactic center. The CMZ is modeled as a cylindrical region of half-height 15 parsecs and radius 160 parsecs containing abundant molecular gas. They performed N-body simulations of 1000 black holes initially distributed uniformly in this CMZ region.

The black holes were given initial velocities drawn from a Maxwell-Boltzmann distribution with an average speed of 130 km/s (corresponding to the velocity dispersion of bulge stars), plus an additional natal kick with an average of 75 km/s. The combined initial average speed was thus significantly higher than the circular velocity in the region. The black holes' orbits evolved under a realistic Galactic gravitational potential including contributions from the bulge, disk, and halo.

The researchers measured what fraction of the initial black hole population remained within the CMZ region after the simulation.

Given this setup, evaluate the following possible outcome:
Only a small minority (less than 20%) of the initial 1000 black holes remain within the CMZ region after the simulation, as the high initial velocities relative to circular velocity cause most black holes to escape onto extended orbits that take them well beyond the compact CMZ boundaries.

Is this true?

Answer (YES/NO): NO